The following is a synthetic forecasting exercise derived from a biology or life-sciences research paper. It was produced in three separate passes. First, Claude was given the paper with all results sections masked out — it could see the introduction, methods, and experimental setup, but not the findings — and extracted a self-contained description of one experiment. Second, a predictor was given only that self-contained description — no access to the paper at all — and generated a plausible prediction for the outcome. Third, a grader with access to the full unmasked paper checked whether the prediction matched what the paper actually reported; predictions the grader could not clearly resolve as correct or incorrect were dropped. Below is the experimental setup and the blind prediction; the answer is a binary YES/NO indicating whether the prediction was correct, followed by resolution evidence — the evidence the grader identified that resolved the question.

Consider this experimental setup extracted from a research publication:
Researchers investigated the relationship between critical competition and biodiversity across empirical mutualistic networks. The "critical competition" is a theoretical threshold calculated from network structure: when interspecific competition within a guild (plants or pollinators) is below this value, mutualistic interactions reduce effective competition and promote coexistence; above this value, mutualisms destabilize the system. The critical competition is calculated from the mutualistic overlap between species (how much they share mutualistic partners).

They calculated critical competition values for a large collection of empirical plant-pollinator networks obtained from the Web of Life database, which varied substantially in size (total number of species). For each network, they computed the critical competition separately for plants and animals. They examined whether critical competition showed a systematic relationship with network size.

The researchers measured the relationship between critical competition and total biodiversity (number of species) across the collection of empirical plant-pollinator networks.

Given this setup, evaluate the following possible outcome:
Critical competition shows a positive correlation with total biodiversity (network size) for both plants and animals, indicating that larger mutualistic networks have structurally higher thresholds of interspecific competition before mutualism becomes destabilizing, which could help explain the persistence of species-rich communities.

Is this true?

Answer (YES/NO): NO